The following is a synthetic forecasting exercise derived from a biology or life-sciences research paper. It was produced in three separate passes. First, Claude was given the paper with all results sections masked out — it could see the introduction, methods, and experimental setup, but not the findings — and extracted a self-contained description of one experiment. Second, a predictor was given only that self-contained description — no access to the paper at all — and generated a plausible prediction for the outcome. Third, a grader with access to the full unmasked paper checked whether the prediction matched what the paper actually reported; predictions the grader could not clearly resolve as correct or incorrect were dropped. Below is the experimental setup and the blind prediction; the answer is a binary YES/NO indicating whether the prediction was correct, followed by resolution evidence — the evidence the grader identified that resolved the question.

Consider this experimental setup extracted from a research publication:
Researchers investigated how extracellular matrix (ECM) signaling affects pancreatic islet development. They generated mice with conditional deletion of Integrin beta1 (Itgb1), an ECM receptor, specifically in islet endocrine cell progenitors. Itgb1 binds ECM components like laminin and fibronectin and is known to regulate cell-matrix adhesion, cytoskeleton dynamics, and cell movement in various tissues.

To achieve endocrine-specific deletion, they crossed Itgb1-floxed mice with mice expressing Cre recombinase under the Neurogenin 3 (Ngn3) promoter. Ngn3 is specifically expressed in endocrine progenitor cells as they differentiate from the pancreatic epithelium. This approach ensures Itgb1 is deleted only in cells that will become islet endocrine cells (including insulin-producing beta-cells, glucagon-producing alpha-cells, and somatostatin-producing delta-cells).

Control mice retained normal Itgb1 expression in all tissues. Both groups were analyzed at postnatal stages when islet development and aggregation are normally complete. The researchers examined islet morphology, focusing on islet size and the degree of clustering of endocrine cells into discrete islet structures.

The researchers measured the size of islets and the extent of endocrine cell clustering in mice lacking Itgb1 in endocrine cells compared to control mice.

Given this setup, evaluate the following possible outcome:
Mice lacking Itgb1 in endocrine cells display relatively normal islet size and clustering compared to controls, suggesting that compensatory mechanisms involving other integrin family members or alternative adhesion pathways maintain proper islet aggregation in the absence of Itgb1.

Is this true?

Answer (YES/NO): NO